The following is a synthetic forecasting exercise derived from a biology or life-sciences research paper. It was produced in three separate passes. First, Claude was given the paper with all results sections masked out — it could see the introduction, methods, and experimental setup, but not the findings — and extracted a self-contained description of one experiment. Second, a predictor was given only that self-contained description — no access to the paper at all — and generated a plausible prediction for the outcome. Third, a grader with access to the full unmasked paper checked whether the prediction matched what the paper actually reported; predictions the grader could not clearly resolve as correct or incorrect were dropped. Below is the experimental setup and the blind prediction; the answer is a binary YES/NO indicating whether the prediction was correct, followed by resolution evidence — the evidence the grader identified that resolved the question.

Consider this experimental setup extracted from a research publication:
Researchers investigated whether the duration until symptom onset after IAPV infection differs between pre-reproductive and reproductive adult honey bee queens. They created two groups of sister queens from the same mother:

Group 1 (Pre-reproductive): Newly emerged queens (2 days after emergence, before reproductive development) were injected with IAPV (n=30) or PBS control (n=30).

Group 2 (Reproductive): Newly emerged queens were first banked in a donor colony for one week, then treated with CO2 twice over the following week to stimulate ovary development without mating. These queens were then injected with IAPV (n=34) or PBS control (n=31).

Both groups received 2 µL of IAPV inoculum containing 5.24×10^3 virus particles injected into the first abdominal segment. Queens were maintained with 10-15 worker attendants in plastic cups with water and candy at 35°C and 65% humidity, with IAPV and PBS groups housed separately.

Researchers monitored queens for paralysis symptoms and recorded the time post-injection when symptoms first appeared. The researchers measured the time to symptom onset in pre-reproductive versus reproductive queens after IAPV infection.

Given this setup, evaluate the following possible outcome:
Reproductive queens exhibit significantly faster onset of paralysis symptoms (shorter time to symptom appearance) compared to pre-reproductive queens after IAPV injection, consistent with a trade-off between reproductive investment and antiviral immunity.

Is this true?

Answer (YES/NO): NO